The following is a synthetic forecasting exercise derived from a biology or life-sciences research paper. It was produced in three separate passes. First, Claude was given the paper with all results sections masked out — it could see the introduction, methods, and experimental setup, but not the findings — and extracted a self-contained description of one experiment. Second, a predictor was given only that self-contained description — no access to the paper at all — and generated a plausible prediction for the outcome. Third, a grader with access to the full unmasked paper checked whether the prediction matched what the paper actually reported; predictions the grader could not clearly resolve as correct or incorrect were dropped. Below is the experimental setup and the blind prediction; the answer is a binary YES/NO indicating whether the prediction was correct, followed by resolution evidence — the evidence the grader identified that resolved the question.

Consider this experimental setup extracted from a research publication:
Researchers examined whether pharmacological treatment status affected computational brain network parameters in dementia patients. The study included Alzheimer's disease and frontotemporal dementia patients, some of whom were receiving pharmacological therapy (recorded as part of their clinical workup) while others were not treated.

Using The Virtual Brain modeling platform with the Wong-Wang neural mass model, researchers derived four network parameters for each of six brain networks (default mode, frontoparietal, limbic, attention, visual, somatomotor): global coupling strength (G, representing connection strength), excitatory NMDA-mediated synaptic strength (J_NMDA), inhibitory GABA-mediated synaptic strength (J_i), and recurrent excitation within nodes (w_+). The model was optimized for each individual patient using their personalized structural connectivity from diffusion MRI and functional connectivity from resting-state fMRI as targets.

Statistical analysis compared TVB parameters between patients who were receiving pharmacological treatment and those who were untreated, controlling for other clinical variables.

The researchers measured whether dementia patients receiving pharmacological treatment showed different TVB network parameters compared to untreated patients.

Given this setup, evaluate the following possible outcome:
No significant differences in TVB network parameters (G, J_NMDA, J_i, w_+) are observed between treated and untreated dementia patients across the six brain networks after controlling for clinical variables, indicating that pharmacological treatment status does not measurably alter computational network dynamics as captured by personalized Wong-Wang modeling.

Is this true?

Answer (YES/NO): NO